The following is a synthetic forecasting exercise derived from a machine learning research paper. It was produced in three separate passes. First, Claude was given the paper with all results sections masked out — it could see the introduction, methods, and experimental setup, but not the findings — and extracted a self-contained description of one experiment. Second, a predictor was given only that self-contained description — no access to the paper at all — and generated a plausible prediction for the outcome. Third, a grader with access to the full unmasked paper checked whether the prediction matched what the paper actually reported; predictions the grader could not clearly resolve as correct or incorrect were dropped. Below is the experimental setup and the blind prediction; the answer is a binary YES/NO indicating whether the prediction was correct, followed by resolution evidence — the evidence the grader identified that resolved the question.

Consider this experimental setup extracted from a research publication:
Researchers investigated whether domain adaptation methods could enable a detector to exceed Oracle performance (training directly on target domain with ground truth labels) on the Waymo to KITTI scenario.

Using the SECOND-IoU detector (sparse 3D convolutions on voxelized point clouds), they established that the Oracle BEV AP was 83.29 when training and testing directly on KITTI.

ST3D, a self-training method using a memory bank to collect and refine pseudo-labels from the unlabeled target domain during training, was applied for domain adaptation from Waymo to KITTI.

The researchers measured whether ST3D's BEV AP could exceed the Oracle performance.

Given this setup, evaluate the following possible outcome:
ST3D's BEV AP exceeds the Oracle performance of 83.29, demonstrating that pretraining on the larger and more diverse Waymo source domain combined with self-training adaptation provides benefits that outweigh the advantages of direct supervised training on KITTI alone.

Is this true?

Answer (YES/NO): NO